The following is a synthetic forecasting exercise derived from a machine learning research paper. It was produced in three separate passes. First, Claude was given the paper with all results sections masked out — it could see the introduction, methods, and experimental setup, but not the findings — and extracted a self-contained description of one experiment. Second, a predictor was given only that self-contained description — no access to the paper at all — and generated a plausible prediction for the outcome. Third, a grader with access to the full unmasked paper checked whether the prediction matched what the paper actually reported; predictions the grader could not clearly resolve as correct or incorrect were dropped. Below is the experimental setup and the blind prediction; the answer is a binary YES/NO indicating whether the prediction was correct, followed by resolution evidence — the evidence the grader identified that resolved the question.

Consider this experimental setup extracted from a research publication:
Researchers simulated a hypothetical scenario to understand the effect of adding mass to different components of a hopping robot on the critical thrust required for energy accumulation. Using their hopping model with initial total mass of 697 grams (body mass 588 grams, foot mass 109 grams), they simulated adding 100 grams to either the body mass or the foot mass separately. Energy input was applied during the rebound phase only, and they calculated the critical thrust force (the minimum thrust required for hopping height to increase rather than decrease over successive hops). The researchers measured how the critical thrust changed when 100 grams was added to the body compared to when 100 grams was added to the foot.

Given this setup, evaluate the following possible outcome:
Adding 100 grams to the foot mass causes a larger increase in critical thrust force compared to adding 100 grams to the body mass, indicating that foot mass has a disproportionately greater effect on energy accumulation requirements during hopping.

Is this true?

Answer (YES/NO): YES